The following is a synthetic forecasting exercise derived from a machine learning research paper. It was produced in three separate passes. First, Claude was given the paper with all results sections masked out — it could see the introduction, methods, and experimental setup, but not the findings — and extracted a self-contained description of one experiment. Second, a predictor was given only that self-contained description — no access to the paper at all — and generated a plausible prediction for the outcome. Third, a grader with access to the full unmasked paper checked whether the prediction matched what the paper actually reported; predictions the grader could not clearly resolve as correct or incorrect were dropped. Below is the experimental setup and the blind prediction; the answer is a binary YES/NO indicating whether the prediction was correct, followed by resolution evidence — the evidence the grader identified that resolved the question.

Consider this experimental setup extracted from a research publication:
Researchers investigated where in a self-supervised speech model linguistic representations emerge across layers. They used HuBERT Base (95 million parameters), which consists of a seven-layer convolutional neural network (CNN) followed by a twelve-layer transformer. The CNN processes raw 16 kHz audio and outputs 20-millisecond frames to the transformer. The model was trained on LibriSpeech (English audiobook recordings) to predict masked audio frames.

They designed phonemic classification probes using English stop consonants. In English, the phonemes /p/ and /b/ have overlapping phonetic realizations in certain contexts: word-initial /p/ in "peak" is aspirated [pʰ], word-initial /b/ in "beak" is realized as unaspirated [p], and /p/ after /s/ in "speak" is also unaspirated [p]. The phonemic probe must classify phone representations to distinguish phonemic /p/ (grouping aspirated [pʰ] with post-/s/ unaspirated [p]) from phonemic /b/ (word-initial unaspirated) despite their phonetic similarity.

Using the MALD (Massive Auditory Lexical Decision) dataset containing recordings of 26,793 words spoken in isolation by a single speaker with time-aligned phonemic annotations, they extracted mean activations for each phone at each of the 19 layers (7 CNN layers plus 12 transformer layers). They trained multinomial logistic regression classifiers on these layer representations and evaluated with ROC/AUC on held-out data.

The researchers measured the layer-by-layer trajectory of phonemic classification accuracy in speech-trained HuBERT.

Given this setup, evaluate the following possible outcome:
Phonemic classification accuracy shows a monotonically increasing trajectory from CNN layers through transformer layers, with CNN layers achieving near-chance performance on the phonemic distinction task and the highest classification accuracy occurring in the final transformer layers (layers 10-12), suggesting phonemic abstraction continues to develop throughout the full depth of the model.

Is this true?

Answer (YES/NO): NO